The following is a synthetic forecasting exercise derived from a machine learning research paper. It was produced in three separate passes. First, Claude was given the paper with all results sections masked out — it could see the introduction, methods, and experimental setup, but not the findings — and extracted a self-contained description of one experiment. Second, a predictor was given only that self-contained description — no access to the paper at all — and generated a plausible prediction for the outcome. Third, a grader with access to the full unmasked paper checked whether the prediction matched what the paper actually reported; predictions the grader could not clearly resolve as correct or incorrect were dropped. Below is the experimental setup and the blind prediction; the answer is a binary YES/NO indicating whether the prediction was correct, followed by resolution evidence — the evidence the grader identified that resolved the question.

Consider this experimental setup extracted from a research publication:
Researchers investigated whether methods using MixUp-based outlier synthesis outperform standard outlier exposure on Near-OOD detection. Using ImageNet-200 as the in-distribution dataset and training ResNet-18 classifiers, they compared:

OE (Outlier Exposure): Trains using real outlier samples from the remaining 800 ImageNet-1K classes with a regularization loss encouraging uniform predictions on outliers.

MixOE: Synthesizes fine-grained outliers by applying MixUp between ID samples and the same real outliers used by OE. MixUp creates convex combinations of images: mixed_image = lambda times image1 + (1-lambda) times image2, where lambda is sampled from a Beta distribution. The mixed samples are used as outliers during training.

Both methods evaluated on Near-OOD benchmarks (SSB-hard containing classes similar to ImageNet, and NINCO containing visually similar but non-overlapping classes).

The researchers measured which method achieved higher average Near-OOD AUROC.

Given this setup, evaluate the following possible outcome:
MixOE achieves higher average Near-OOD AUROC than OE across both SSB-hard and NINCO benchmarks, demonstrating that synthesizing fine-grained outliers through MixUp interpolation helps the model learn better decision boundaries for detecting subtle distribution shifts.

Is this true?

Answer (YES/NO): NO